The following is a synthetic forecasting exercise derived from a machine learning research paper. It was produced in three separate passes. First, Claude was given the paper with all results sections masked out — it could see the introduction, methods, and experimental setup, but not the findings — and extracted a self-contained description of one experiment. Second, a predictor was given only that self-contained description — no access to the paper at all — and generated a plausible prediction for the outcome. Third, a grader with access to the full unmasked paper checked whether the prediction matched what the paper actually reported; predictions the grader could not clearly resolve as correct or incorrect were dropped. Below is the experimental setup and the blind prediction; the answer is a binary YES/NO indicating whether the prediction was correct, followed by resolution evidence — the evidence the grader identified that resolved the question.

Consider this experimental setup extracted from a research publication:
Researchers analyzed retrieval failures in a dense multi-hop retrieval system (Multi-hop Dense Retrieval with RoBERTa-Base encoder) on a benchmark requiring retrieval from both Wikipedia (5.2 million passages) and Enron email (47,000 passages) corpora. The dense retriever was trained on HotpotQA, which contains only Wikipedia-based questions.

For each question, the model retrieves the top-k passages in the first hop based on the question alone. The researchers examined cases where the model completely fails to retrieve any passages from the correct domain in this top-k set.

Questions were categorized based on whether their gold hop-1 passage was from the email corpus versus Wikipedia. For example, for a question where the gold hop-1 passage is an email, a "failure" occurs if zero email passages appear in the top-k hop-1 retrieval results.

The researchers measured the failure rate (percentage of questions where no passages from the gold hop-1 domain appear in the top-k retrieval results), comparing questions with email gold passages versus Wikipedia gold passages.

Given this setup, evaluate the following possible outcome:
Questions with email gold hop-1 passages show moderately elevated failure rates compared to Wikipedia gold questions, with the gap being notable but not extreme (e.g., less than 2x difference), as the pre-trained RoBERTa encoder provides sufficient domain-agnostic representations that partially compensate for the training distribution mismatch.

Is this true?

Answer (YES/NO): NO